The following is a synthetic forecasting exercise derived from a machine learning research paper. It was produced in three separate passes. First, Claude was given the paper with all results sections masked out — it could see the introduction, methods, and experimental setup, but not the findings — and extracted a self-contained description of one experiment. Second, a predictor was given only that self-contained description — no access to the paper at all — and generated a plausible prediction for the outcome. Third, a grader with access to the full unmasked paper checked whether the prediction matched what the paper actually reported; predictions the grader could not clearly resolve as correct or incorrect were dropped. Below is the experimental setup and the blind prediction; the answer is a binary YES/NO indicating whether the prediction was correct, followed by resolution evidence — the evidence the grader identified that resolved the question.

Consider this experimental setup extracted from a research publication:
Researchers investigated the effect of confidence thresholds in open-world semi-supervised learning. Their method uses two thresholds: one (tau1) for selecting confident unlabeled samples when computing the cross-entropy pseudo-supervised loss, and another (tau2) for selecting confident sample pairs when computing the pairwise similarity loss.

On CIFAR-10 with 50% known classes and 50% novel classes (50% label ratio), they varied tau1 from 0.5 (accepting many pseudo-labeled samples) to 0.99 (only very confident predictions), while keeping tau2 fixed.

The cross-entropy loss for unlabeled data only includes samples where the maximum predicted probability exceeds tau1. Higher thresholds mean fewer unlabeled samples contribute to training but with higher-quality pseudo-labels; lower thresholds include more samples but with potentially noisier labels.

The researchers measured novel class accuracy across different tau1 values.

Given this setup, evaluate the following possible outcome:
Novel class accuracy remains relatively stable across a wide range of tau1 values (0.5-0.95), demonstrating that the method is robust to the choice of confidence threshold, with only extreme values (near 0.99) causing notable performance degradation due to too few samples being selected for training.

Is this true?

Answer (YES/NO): NO